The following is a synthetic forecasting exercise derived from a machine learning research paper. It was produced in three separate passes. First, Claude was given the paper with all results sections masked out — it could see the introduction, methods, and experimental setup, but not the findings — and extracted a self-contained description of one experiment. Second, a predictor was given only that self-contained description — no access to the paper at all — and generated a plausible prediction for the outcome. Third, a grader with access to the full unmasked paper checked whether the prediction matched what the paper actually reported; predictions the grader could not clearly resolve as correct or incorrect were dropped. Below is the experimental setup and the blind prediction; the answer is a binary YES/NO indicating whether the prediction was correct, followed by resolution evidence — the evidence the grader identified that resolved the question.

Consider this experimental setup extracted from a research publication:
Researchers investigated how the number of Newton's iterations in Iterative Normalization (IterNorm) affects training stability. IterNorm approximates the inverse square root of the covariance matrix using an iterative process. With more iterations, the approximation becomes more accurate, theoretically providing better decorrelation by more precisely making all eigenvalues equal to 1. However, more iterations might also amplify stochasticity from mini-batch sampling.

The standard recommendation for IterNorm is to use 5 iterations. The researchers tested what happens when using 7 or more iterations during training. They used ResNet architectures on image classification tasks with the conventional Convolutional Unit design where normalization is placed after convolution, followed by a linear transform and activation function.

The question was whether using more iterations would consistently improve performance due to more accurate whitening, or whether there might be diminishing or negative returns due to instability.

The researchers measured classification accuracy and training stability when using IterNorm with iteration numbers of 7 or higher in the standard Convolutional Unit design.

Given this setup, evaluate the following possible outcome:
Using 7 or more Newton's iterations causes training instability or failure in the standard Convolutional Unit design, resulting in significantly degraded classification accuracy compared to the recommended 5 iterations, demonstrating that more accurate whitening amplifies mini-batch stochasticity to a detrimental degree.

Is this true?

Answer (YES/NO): YES